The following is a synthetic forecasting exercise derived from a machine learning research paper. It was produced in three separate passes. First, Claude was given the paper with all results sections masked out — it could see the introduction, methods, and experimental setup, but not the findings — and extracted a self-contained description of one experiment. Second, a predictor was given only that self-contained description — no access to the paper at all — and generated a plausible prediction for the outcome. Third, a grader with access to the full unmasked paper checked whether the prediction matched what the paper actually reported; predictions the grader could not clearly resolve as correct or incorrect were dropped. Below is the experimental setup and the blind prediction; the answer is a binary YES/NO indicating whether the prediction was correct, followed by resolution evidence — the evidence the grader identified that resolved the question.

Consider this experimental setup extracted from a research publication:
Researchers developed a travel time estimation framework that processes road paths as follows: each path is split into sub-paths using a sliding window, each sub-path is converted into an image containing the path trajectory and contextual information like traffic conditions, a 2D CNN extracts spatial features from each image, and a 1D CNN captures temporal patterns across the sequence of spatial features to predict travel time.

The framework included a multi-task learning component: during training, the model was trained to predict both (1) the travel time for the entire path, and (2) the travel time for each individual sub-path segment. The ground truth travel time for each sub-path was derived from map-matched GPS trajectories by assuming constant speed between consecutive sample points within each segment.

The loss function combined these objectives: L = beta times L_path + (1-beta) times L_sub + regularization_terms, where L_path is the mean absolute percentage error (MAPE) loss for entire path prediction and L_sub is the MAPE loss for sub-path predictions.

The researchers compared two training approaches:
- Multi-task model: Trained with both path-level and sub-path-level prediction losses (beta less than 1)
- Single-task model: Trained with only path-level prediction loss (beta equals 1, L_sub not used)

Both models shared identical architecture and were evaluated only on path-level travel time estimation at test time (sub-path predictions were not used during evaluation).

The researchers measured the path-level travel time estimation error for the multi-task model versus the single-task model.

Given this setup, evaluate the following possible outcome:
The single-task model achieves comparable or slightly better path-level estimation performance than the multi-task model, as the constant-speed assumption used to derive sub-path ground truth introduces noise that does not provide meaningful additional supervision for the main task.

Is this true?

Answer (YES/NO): NO